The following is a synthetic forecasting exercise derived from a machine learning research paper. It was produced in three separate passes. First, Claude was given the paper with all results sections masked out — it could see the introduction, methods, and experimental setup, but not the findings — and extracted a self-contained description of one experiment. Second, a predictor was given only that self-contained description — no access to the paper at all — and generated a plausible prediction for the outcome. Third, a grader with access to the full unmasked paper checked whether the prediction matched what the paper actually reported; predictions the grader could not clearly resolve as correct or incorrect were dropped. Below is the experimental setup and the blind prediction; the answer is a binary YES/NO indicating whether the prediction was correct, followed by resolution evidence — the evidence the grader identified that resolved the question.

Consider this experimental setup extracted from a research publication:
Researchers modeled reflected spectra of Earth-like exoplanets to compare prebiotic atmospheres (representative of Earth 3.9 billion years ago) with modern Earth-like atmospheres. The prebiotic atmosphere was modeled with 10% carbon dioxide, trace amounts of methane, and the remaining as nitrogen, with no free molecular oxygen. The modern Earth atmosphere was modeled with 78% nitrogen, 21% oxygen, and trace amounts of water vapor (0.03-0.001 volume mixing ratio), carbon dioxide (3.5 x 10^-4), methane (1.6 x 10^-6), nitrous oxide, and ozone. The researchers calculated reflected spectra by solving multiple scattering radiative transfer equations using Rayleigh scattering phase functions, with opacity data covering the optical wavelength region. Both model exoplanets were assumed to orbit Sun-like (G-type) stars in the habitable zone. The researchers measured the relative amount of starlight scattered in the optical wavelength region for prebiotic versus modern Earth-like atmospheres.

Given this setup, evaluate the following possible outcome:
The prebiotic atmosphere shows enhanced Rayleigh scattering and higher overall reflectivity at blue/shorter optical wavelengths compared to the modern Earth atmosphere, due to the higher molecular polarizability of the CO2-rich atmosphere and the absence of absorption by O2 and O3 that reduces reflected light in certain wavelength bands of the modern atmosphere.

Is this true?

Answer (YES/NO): NO